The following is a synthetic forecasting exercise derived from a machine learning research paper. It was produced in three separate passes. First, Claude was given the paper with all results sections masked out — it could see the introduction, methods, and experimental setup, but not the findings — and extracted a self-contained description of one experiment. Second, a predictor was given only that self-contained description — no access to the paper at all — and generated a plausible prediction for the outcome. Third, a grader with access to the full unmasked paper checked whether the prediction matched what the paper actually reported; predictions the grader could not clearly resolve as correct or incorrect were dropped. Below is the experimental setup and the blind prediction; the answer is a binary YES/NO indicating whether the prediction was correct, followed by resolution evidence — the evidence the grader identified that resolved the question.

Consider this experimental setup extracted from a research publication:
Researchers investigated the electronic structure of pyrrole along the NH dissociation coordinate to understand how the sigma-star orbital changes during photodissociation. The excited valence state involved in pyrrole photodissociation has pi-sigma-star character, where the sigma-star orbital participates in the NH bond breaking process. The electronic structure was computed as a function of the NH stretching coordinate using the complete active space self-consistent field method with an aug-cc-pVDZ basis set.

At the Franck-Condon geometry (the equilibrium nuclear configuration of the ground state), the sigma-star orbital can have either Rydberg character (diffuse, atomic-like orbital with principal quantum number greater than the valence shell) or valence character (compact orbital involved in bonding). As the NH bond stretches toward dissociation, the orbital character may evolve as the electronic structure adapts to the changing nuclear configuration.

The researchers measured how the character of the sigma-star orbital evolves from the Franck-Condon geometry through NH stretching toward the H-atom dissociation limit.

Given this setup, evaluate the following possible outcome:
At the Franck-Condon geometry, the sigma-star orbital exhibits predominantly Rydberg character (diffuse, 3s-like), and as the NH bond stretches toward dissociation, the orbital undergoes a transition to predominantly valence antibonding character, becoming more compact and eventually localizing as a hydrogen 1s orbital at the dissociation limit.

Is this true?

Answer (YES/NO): YES